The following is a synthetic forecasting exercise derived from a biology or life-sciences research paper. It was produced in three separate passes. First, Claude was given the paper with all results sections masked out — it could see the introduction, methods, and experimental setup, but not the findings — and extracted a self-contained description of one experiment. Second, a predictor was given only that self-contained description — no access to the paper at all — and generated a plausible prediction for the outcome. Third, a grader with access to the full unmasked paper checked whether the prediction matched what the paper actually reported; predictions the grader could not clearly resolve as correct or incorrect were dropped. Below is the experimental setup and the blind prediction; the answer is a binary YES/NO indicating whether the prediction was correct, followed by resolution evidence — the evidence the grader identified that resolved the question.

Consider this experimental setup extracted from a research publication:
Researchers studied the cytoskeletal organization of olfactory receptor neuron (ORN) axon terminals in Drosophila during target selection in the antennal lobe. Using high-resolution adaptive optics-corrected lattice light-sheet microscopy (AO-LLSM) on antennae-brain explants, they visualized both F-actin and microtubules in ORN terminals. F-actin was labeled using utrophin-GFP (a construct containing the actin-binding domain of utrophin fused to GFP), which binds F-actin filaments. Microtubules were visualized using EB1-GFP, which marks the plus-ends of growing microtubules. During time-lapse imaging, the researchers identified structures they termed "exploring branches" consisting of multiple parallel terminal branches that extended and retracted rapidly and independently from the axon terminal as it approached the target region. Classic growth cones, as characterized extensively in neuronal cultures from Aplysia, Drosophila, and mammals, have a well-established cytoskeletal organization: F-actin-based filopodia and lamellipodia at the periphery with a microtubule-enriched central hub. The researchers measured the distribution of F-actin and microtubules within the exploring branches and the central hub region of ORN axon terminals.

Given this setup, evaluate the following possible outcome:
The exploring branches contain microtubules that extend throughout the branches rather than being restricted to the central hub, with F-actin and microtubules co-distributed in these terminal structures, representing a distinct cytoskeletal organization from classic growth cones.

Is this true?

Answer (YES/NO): NO